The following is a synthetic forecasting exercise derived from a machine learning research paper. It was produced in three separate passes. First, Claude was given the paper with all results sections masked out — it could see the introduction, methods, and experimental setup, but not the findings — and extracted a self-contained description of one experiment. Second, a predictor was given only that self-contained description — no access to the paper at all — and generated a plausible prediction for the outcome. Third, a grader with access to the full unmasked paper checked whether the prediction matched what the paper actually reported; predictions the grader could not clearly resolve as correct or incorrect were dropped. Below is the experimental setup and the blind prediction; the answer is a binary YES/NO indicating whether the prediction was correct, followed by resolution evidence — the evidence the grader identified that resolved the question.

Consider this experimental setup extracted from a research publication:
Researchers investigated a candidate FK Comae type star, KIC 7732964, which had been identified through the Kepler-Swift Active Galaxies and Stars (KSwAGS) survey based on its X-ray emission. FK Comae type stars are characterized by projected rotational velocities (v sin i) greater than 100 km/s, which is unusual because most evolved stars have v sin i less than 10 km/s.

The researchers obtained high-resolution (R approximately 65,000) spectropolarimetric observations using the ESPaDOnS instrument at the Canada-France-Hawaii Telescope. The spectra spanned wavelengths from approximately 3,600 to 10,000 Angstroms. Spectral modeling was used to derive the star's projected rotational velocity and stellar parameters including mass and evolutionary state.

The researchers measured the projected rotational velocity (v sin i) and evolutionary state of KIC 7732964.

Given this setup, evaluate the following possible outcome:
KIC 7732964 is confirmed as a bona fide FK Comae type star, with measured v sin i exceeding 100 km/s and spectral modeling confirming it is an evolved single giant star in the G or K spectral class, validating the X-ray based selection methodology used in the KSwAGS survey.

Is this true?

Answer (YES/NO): NO